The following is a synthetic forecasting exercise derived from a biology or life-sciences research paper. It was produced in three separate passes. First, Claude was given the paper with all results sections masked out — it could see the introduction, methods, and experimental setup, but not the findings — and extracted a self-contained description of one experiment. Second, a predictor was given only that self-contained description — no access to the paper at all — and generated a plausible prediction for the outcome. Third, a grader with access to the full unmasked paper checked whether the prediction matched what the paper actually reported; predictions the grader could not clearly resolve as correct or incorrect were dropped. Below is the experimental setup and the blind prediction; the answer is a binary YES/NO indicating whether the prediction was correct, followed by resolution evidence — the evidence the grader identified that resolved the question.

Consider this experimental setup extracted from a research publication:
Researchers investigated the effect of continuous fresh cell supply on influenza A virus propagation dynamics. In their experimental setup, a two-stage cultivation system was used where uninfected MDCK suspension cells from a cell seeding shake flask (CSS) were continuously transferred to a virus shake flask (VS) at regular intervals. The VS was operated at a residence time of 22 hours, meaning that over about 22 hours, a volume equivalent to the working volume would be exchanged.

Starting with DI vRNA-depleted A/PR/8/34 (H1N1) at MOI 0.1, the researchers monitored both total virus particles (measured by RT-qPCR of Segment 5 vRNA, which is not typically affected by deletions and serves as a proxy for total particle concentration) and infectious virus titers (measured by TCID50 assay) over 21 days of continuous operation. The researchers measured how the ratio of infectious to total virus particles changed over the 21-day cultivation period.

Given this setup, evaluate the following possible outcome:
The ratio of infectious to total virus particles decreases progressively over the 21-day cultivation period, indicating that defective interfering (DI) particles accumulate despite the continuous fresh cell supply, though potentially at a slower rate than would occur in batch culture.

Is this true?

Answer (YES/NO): NO